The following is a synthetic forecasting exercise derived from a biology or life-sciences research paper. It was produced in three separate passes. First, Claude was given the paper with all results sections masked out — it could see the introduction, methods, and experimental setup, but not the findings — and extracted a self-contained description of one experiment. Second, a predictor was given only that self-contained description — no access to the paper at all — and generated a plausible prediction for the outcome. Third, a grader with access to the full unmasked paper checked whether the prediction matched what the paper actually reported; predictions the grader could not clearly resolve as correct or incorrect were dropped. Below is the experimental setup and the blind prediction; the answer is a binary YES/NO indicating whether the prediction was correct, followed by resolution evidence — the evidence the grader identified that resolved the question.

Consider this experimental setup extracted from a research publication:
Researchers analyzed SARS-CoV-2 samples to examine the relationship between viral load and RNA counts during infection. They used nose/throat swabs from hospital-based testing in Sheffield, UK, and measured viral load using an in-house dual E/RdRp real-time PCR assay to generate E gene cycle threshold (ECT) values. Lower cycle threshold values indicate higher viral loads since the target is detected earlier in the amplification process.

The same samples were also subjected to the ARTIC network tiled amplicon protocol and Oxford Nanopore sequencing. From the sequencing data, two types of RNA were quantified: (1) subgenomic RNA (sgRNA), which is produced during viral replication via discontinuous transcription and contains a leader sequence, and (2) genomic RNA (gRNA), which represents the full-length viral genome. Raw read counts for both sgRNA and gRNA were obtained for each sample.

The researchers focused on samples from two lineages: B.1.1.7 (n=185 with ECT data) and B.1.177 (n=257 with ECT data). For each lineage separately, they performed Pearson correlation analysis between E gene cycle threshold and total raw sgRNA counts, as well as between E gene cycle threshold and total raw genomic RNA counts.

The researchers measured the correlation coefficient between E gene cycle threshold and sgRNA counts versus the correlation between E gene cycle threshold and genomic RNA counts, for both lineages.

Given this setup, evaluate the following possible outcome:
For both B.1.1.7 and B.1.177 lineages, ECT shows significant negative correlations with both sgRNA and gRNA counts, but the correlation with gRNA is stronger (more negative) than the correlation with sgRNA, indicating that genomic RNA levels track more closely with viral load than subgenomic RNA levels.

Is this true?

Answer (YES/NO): YES